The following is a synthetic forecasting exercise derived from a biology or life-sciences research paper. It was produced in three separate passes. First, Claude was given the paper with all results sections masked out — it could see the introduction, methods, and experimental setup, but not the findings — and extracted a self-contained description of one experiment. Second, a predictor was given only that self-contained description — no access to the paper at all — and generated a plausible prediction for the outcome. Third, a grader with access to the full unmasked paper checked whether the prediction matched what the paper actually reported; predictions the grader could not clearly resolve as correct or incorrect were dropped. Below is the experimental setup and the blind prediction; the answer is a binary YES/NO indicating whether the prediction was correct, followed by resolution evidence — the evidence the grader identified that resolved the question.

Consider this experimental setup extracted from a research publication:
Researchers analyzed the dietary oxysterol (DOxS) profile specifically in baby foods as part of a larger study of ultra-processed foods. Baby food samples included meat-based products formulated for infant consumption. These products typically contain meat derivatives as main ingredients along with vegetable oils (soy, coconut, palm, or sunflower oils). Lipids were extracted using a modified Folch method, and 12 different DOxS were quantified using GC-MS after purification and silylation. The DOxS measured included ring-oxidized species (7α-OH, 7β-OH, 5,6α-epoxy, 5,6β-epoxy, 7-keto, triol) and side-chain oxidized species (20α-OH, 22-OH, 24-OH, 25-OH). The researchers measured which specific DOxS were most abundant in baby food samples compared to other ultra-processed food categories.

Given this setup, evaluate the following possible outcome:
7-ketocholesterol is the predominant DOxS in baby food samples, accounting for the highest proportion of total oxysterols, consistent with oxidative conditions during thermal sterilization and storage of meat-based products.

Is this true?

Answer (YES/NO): NO